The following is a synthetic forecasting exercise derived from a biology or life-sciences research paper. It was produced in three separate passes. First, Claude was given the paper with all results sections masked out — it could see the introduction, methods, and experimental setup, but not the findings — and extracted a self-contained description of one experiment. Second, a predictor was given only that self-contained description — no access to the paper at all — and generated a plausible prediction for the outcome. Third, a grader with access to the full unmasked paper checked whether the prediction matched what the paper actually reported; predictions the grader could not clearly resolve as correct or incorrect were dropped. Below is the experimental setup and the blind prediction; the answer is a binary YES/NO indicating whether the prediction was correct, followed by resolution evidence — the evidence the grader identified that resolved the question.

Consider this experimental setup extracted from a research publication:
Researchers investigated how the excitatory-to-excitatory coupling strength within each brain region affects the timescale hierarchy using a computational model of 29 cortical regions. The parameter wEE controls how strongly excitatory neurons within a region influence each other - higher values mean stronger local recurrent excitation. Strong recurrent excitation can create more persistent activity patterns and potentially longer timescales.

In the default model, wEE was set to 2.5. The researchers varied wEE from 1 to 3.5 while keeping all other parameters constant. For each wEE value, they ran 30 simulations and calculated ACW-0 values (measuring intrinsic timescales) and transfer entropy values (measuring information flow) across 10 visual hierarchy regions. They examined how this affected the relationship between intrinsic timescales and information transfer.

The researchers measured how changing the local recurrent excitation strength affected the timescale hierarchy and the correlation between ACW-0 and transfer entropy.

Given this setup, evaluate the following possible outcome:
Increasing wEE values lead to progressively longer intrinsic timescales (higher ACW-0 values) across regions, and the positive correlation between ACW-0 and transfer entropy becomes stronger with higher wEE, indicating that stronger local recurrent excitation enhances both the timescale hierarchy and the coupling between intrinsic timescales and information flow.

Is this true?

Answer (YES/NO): NO